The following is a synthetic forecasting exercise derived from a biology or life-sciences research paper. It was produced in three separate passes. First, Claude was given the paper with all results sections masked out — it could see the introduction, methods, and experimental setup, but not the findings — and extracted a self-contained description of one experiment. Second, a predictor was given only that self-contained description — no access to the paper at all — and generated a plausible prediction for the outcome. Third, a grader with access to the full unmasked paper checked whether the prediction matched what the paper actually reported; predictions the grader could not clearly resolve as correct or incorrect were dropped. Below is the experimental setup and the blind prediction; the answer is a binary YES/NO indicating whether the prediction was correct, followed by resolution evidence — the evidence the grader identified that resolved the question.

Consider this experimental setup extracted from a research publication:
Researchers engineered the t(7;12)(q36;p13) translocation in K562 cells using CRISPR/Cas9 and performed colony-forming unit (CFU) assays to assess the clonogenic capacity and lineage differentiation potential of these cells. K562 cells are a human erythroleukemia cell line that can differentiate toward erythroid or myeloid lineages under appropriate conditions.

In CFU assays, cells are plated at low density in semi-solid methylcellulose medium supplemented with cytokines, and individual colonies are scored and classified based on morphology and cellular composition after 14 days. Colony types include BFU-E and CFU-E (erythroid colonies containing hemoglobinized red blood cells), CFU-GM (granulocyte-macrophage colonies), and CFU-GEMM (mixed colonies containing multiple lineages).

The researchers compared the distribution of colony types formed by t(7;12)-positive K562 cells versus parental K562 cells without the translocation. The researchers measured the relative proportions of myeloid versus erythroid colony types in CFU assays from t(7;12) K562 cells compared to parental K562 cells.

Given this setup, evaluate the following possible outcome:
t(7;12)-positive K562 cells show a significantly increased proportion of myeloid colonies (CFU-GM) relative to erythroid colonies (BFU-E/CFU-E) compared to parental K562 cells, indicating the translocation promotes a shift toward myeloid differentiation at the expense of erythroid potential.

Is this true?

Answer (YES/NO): YES